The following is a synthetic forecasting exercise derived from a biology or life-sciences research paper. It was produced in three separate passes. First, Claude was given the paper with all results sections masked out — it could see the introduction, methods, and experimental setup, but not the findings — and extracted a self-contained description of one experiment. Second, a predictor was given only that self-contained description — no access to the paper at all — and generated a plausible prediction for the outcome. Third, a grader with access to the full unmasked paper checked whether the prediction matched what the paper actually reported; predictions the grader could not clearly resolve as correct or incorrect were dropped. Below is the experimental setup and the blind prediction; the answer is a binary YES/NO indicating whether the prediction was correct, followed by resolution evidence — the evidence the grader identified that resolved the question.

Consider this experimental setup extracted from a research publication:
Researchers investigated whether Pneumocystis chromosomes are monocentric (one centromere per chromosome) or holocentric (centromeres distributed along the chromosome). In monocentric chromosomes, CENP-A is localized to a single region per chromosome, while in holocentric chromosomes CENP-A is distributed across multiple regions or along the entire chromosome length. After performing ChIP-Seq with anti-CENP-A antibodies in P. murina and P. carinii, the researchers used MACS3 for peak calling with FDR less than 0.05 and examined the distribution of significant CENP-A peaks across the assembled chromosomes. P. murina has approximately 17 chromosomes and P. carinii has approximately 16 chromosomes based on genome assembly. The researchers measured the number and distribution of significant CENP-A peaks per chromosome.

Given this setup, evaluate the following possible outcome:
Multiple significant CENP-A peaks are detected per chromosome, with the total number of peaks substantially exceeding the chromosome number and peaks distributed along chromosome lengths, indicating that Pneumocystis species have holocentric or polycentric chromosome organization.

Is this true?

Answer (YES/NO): NO